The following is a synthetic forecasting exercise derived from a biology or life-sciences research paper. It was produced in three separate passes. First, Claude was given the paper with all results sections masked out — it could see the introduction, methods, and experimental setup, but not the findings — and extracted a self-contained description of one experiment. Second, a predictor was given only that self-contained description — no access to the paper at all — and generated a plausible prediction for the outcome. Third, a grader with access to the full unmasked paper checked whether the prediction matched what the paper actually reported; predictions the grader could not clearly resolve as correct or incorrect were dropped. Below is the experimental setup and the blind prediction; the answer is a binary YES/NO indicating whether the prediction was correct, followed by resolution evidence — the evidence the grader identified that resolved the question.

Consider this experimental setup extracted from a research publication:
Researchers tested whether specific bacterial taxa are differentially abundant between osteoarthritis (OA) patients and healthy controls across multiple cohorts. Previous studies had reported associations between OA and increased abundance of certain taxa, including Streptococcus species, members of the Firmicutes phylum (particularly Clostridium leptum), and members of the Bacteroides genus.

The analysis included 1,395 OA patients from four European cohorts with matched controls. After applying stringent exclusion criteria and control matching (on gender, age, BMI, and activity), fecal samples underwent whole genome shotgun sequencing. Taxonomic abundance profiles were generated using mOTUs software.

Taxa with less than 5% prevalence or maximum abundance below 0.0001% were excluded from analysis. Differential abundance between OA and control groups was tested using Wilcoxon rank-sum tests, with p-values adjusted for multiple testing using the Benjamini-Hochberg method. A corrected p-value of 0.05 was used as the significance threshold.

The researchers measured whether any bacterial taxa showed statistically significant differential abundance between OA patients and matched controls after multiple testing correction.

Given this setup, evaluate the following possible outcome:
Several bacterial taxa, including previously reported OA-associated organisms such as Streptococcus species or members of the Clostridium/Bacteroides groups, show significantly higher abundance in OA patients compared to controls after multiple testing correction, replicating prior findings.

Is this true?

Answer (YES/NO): NO